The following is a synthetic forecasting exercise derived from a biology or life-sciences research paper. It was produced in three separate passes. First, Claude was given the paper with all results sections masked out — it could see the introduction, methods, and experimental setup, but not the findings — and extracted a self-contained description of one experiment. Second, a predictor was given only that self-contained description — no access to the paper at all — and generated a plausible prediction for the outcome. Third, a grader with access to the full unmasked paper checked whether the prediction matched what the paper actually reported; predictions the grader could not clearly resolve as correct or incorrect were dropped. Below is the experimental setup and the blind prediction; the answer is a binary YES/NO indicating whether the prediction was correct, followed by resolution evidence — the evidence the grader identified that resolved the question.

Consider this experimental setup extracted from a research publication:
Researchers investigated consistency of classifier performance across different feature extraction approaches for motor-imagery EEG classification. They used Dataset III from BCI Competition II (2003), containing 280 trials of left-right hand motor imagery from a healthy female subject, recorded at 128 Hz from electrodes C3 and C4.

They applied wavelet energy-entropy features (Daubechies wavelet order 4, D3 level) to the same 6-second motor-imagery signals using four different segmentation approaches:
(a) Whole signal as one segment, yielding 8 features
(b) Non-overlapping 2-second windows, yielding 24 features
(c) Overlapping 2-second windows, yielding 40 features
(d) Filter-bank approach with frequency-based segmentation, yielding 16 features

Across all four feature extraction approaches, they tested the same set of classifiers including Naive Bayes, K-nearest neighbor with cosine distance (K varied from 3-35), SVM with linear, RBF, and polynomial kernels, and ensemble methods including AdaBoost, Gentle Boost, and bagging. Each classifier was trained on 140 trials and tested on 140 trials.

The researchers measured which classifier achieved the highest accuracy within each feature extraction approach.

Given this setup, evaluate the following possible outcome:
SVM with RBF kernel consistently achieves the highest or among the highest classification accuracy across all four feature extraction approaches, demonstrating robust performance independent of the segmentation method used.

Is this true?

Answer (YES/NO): NO